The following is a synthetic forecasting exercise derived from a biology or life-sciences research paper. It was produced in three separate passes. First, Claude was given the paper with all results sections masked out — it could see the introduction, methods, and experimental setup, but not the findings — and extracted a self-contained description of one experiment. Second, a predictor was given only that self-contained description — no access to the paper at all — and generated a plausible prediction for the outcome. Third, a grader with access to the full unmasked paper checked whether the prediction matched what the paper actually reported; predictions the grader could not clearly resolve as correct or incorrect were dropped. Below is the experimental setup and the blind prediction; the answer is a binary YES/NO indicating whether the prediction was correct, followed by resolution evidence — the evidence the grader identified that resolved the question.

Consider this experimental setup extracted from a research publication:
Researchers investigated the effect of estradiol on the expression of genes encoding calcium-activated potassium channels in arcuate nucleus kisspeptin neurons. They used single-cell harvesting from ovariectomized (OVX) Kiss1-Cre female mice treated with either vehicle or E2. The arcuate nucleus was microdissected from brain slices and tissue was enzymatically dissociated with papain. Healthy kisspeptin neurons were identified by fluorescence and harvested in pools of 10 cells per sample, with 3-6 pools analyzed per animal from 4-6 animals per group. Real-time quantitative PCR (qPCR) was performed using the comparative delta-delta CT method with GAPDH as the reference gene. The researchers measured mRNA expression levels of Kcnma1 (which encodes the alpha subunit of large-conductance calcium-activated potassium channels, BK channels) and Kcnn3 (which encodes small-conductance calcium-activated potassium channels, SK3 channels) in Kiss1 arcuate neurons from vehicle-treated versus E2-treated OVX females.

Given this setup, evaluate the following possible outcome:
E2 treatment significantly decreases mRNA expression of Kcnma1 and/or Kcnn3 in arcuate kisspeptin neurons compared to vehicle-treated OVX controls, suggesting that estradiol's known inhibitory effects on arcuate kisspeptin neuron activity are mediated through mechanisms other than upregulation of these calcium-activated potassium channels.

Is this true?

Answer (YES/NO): NO